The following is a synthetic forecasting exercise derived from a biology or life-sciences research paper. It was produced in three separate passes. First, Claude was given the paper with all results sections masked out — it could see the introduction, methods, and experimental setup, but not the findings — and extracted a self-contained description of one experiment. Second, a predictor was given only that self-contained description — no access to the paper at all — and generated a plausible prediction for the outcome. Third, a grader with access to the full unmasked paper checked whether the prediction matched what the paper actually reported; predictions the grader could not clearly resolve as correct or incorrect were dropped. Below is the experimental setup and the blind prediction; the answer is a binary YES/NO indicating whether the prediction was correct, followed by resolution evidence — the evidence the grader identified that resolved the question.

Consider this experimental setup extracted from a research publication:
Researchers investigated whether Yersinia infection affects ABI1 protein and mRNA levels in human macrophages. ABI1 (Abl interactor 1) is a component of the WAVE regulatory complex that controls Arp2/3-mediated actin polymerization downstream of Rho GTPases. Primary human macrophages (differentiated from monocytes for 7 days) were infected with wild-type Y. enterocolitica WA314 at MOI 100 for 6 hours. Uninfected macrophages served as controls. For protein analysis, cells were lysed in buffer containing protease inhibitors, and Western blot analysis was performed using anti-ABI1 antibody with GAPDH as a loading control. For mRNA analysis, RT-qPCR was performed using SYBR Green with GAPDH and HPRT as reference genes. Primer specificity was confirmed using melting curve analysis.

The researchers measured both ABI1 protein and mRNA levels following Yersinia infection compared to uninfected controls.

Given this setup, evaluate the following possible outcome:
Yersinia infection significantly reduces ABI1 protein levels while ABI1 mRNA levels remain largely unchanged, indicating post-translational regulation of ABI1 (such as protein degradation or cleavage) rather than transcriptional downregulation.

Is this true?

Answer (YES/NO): NO